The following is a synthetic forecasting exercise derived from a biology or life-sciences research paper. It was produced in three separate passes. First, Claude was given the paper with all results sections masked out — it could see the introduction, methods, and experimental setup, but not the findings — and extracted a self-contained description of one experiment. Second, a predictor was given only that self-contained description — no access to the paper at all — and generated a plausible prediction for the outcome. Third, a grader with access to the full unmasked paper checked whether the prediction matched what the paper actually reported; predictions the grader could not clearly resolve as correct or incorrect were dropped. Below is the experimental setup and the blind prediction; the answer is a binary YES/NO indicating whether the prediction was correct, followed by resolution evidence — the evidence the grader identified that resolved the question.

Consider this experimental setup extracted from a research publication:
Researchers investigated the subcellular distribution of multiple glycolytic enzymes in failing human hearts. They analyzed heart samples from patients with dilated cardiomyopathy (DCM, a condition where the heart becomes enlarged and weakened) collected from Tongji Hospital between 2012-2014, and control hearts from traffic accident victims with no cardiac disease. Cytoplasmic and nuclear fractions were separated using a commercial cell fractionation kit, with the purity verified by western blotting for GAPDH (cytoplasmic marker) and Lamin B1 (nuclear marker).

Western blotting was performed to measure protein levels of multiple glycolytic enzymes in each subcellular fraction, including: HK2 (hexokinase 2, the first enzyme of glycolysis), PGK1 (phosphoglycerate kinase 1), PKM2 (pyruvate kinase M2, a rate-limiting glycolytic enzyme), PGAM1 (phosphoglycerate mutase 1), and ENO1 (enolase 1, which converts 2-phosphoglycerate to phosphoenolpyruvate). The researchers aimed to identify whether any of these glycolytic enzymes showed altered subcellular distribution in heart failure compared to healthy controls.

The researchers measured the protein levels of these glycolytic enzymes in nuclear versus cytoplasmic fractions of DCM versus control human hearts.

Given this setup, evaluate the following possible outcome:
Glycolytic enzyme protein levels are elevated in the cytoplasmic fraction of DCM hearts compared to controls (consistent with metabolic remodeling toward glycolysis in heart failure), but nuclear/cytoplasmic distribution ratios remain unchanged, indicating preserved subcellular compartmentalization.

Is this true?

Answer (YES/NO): NO